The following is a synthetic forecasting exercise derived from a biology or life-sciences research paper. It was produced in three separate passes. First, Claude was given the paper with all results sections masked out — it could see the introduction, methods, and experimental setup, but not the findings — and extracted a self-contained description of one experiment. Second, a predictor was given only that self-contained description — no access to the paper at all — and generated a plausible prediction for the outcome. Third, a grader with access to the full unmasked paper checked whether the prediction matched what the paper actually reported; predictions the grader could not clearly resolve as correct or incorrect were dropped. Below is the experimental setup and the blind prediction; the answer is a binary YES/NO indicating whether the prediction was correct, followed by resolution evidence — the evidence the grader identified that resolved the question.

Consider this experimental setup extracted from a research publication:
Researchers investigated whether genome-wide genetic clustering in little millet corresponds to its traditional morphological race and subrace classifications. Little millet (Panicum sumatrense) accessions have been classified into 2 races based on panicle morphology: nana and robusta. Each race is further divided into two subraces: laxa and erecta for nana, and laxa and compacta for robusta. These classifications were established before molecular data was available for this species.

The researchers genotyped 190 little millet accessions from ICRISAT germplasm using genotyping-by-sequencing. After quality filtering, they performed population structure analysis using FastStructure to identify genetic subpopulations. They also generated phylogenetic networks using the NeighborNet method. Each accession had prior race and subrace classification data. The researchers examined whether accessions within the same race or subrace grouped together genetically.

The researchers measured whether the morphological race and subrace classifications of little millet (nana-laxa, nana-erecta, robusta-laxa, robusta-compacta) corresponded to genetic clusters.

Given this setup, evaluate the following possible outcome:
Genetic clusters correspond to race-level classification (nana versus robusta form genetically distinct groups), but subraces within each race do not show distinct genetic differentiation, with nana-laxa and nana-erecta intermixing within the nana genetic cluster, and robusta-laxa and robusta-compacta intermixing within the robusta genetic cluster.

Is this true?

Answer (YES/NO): NO